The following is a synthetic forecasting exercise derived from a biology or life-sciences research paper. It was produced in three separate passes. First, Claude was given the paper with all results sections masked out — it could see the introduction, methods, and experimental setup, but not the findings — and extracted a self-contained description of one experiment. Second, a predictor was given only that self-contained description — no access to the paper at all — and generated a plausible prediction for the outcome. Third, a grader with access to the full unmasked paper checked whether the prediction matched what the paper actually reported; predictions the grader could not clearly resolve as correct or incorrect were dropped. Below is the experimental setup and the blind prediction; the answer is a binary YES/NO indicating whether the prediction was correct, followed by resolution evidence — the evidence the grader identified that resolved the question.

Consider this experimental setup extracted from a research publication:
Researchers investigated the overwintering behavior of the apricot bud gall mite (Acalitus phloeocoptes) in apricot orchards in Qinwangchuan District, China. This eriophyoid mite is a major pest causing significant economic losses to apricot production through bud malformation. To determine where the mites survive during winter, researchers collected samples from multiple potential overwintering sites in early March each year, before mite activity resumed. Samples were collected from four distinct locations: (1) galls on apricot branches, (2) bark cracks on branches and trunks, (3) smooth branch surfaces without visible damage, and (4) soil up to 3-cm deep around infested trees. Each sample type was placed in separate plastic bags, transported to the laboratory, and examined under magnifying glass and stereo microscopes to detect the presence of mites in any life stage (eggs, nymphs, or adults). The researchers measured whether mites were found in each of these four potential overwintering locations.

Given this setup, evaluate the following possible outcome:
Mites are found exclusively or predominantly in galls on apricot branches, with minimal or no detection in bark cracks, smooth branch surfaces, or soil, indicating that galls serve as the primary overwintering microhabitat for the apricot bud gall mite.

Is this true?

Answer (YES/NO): YES